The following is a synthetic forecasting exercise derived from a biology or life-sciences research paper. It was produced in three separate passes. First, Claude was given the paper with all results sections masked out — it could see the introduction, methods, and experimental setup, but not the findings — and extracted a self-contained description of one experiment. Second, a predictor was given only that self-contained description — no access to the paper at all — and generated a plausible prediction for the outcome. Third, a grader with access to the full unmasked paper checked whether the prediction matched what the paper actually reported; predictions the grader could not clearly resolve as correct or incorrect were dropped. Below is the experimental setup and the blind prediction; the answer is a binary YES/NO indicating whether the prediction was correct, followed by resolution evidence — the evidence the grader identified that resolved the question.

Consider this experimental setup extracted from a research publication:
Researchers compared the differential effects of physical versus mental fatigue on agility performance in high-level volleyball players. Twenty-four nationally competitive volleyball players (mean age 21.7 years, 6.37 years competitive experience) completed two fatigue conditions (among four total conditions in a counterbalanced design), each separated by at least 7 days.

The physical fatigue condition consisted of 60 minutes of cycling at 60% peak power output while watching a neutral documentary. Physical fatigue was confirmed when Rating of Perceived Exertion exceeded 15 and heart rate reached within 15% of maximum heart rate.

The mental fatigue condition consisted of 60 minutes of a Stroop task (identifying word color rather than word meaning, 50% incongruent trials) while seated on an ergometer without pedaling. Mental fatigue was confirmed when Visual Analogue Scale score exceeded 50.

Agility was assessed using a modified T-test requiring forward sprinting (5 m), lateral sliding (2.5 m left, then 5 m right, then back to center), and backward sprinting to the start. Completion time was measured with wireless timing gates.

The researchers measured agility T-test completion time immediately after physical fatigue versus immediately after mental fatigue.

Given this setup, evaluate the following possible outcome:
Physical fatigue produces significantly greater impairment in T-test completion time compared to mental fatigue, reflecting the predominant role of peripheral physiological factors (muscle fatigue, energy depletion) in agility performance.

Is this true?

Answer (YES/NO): YES